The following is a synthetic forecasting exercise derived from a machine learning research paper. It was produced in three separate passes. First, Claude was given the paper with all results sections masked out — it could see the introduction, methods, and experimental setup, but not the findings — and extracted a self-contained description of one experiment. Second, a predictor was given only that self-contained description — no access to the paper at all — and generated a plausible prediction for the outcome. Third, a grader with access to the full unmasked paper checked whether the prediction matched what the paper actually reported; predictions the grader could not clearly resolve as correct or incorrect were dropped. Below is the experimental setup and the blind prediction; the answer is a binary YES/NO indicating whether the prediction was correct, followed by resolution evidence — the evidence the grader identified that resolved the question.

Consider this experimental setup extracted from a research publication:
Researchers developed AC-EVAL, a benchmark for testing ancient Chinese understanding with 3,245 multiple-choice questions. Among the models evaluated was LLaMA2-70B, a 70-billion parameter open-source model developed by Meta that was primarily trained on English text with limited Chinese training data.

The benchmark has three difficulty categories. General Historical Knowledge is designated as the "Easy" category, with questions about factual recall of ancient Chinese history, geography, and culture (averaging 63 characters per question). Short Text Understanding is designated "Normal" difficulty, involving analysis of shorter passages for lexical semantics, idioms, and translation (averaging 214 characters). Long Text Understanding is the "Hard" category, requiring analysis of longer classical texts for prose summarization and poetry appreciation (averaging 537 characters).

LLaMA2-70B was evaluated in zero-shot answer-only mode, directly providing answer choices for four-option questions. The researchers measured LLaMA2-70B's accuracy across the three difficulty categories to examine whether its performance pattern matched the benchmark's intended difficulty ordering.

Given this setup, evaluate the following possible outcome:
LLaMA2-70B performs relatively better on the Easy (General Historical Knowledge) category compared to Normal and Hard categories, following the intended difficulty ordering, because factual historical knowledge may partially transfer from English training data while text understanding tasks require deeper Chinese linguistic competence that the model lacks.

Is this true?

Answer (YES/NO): NO